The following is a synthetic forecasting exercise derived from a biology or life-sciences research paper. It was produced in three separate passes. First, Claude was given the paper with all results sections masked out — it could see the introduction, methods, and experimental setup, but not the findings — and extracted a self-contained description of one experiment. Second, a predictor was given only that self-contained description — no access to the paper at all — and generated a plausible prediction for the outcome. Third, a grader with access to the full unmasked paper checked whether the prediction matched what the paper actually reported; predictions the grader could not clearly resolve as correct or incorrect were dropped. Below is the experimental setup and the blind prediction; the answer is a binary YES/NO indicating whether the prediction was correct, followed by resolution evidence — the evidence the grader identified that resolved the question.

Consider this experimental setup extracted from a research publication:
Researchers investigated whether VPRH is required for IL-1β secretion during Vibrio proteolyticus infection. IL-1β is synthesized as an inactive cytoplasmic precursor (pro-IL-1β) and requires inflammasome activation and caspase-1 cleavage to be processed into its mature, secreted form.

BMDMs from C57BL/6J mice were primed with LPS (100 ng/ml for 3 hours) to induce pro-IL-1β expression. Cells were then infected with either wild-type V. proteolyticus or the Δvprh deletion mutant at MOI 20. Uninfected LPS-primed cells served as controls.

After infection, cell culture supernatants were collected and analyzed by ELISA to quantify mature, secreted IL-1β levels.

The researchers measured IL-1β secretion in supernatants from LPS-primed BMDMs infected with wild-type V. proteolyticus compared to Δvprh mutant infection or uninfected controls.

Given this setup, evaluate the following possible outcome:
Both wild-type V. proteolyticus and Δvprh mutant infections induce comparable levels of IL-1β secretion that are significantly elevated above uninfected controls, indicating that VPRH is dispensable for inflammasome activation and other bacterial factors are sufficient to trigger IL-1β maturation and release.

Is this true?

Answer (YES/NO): NO